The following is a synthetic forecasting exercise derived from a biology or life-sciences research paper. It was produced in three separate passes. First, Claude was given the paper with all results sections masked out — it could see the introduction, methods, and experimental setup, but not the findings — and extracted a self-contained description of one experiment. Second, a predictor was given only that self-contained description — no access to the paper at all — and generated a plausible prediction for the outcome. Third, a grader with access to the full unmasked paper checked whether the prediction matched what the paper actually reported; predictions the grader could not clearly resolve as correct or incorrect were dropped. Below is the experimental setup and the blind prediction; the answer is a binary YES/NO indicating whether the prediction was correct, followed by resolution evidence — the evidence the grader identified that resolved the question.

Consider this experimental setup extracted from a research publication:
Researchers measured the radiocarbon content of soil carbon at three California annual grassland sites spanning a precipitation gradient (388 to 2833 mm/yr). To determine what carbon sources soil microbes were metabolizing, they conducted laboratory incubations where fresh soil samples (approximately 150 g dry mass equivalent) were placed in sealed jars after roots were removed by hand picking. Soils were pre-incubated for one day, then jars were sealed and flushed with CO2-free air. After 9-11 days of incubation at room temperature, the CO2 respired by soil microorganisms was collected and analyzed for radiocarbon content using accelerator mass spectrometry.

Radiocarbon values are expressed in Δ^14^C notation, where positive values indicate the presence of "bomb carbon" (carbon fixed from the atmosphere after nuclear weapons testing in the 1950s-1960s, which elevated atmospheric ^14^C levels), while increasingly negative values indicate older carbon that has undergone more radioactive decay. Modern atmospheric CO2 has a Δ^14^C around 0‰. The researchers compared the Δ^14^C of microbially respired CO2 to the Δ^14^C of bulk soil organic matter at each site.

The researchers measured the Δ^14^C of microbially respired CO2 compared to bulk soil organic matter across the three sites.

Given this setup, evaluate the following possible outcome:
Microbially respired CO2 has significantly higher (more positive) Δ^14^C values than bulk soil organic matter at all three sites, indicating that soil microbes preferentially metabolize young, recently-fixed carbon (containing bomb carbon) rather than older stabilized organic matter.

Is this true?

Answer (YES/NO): NO